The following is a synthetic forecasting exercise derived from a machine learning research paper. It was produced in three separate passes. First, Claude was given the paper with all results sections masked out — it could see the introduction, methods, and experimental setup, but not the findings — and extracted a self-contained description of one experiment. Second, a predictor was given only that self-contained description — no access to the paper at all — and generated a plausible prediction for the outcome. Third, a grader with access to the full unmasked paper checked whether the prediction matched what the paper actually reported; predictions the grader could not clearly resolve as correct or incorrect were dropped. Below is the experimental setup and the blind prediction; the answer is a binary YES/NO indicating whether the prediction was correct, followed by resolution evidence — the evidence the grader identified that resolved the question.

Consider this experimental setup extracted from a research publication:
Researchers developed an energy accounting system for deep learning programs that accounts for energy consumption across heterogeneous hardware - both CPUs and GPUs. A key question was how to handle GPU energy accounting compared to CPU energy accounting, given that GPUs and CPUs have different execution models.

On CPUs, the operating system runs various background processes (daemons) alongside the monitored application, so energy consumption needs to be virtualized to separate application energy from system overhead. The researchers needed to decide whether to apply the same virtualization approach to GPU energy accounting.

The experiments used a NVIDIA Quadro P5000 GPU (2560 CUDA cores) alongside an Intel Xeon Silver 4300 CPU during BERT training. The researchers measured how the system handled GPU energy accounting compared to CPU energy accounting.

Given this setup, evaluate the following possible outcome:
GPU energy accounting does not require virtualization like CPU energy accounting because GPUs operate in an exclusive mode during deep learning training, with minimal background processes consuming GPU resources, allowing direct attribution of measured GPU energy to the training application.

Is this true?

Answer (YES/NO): YES